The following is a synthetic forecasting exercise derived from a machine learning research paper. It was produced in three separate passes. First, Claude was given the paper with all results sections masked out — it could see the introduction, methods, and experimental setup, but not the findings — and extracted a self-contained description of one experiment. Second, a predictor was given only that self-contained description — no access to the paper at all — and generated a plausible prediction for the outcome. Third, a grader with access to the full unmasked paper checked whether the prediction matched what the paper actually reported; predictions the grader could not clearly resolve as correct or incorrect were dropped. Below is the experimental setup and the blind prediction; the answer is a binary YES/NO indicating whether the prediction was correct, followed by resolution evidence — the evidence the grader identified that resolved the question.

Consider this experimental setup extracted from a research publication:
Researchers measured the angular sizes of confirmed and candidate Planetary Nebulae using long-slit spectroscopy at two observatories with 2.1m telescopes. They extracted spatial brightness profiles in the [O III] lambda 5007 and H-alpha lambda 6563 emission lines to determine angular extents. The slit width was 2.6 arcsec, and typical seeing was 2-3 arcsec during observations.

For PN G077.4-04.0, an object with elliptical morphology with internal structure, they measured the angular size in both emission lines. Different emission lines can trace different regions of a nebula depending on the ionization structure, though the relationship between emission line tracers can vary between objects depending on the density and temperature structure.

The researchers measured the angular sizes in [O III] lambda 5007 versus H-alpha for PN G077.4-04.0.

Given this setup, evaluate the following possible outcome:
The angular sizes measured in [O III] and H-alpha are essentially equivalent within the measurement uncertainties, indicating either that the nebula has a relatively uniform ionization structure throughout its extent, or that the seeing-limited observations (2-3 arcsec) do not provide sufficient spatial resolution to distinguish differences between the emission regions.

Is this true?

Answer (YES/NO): NO